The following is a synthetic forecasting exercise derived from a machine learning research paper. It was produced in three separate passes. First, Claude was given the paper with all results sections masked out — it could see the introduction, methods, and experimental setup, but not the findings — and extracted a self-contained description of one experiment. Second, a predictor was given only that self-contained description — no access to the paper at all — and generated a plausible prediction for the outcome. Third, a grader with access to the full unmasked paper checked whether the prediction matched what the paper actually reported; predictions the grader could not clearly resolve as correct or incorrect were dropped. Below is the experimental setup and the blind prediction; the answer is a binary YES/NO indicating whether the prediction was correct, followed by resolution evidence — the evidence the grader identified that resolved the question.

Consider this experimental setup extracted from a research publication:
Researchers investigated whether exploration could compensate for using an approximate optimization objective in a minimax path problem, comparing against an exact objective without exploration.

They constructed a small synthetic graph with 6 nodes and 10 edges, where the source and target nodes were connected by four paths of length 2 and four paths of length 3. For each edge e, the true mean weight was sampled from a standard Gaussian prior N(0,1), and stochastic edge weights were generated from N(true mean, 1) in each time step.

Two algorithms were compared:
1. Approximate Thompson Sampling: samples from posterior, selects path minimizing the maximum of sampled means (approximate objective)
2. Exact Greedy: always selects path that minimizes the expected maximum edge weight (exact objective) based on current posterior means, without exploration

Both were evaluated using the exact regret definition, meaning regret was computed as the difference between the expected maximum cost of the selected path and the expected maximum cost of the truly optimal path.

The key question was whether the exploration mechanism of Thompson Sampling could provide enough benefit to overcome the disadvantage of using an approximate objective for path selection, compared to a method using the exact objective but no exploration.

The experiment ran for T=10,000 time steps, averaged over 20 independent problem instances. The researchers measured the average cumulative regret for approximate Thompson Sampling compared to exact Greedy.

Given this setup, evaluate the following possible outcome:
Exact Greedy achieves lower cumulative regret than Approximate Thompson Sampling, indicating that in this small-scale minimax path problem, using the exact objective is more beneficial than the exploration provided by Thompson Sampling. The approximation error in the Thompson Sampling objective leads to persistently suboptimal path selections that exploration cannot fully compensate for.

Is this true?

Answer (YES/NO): NO